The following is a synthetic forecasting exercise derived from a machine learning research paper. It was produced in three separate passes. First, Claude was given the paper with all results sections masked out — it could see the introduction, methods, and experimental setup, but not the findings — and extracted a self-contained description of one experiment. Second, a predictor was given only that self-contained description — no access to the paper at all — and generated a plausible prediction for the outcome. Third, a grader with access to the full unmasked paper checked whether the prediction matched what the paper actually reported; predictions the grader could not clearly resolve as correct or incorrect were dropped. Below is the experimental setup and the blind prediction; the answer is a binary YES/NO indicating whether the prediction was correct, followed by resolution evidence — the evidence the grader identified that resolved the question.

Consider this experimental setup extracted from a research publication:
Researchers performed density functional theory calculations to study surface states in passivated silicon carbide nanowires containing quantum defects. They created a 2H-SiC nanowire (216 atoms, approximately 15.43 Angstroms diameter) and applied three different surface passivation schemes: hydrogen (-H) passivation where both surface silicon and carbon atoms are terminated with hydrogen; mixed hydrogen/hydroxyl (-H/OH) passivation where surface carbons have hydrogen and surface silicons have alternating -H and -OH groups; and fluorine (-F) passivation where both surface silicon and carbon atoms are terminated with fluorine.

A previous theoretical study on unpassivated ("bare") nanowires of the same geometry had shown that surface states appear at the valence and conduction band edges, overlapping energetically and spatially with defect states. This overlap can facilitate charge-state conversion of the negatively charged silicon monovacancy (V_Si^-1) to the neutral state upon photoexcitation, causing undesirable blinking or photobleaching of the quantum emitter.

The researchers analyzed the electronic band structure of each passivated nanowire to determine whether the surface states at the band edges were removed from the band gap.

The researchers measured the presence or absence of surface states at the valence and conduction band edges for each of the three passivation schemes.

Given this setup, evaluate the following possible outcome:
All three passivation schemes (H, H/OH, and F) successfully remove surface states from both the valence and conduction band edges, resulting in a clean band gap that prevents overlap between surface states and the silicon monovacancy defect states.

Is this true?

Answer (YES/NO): NO